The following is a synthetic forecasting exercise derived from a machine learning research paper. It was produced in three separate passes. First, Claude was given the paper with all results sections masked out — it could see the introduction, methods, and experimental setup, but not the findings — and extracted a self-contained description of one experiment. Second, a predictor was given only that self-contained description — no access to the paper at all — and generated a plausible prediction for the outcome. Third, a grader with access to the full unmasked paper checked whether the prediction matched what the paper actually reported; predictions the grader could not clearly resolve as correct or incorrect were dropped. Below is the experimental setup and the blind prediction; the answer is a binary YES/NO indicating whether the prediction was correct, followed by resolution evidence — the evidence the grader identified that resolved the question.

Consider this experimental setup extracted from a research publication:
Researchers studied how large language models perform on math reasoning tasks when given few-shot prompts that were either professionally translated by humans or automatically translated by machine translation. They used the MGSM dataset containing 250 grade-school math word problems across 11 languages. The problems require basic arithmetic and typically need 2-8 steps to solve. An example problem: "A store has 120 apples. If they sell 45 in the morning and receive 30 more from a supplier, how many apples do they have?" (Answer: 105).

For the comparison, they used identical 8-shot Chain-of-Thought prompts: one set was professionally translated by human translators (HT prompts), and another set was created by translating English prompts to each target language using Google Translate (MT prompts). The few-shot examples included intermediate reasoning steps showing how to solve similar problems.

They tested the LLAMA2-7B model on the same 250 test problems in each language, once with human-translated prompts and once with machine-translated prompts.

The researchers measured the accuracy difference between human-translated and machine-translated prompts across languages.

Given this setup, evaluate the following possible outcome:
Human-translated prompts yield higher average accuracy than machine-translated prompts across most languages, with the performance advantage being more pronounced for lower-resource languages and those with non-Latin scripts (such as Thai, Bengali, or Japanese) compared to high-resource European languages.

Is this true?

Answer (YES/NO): NO